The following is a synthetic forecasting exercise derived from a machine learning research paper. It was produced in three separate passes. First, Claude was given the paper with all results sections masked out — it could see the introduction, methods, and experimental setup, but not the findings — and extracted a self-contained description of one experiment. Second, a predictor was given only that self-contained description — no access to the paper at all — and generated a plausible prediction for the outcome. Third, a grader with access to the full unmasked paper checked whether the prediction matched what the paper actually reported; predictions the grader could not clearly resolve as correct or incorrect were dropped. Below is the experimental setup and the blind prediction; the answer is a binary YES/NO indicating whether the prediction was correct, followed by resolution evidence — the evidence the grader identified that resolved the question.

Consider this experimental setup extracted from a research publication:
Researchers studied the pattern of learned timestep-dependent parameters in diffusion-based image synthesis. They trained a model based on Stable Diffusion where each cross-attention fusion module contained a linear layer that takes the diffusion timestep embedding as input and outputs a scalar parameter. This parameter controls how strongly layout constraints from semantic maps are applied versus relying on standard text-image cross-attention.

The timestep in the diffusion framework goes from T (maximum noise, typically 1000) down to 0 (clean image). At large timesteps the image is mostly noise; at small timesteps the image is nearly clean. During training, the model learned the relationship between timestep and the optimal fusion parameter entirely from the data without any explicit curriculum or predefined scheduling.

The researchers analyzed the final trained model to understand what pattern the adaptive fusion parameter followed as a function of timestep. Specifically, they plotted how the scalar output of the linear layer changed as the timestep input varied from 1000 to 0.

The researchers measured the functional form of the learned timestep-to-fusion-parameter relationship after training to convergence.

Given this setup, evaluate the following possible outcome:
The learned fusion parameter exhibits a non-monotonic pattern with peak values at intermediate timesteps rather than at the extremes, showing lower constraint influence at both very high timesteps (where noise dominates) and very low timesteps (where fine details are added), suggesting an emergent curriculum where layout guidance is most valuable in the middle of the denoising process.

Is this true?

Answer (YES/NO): NO